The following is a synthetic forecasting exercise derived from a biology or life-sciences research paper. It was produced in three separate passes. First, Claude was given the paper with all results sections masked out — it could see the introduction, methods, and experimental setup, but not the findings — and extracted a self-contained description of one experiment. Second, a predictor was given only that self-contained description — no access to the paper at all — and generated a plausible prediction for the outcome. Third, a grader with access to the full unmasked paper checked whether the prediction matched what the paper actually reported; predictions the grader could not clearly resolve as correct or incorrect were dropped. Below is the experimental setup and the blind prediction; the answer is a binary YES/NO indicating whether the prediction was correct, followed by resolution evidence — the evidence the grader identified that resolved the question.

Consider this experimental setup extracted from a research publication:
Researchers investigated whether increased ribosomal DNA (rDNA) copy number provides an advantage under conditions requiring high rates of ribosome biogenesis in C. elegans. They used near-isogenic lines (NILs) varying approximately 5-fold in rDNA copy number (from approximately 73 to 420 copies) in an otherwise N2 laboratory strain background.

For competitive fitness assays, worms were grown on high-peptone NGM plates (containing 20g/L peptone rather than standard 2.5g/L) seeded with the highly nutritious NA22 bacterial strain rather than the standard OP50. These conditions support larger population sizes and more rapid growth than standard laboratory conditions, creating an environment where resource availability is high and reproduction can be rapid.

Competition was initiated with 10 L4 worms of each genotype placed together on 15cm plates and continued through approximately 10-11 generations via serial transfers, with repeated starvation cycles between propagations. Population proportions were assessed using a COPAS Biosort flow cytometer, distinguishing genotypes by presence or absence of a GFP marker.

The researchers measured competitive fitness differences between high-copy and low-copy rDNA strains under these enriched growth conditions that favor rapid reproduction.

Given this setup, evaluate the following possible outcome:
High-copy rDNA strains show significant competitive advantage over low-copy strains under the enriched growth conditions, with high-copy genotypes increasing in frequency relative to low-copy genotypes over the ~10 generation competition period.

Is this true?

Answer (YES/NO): NO